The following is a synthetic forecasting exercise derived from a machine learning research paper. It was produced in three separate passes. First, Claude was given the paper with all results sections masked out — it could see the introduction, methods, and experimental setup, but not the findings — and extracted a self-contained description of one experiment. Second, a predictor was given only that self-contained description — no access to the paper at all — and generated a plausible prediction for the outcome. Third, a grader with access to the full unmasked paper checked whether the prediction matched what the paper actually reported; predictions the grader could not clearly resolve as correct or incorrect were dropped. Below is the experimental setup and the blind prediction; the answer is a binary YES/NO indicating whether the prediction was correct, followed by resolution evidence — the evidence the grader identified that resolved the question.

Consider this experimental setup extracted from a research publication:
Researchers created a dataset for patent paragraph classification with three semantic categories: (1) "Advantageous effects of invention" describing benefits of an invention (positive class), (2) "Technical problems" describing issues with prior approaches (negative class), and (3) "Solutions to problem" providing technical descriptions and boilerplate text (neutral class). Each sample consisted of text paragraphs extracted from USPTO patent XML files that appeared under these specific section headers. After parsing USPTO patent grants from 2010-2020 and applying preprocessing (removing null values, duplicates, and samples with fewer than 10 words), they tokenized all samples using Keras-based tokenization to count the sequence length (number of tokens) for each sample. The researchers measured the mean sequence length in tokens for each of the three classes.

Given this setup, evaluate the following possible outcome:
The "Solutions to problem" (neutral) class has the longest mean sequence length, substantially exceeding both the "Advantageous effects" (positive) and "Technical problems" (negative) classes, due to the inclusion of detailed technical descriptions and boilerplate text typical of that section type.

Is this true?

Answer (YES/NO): YES